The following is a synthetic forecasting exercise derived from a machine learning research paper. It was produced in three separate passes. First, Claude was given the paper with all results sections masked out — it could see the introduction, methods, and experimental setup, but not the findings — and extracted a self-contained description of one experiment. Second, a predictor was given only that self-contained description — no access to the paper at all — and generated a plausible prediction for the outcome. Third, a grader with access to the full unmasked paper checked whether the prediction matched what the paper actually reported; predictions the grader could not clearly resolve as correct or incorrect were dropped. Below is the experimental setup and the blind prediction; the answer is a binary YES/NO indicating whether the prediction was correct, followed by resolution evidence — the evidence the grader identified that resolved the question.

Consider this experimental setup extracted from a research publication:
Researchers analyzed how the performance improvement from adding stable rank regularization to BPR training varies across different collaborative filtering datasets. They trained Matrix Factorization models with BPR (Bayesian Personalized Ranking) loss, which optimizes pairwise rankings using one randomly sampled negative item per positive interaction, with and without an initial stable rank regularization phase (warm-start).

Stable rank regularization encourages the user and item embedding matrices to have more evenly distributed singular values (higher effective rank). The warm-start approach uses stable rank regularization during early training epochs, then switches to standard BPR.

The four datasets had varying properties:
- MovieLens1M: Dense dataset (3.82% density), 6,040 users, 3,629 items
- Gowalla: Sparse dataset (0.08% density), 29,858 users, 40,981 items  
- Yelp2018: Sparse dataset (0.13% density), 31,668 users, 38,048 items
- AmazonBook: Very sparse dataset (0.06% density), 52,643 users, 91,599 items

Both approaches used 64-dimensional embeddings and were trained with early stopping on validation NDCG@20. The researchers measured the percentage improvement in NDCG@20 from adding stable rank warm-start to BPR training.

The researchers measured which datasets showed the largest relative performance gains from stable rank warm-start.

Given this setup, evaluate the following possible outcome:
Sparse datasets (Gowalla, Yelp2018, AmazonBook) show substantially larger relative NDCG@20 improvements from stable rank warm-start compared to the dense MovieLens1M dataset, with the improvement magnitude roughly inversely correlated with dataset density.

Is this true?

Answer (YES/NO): NO